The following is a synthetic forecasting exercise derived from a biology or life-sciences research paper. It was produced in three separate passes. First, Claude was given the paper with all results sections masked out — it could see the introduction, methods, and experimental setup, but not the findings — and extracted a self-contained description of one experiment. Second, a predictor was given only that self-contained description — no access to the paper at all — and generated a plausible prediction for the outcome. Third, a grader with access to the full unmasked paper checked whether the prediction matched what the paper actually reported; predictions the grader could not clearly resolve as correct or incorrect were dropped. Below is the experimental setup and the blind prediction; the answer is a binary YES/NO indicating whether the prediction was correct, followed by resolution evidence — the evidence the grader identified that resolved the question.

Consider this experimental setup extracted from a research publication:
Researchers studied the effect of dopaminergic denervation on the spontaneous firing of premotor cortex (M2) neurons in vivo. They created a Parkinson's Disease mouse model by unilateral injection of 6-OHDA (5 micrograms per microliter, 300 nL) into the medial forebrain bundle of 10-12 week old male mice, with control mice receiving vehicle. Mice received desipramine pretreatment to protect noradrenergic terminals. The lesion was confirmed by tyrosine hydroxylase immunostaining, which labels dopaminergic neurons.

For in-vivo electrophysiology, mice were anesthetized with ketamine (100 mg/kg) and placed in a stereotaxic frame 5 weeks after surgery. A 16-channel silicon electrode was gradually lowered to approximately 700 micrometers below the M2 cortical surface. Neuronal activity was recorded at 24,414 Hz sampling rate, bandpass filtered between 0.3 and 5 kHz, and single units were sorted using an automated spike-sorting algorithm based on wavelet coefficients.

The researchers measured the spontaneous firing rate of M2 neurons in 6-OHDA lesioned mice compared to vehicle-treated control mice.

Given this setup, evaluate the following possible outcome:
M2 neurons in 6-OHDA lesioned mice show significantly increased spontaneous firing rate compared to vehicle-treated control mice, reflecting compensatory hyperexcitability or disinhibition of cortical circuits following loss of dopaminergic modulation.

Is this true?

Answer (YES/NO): NO